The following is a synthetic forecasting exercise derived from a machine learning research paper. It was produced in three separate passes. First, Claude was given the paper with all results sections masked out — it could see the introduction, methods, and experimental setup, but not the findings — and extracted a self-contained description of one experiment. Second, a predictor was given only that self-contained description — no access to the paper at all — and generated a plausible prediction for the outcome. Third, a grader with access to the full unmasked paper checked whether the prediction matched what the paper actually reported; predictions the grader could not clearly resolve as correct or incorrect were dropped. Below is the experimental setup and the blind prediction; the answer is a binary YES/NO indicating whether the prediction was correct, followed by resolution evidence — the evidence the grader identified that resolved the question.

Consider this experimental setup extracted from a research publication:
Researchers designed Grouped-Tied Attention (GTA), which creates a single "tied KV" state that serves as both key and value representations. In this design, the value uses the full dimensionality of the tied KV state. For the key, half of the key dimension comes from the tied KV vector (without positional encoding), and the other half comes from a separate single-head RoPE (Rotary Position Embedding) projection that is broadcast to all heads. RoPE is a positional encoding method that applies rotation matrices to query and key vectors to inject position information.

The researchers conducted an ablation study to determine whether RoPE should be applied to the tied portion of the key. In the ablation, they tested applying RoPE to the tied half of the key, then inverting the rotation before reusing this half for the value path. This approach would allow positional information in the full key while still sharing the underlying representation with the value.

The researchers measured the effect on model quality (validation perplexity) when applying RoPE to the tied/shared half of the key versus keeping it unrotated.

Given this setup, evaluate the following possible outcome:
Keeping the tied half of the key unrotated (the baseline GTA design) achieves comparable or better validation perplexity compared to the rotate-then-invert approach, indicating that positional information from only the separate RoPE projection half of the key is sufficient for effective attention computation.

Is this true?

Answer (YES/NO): YES